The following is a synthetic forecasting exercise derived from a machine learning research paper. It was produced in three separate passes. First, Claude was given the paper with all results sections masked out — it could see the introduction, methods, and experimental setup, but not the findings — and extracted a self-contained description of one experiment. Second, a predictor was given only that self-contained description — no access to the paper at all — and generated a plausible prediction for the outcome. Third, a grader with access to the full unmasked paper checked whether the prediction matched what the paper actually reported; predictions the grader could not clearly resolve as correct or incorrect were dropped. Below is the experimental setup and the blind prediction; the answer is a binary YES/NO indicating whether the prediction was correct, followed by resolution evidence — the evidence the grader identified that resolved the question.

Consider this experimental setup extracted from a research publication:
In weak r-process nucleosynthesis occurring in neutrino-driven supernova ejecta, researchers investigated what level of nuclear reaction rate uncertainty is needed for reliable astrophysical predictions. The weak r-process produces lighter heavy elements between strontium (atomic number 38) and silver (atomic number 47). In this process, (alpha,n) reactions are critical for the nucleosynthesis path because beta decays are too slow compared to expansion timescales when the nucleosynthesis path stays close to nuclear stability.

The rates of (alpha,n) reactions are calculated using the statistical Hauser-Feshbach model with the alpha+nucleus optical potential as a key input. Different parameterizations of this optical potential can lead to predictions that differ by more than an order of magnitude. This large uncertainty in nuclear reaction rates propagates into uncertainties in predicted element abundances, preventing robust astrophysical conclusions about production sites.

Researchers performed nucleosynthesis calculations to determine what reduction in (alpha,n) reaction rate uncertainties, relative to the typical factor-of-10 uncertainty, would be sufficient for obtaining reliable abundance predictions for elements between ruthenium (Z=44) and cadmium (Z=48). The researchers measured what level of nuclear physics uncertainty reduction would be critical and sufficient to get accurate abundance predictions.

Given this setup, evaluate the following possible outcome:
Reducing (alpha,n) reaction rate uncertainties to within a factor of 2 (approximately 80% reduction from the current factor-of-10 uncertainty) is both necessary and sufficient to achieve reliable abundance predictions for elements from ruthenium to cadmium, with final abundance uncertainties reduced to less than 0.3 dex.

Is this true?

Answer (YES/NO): NO